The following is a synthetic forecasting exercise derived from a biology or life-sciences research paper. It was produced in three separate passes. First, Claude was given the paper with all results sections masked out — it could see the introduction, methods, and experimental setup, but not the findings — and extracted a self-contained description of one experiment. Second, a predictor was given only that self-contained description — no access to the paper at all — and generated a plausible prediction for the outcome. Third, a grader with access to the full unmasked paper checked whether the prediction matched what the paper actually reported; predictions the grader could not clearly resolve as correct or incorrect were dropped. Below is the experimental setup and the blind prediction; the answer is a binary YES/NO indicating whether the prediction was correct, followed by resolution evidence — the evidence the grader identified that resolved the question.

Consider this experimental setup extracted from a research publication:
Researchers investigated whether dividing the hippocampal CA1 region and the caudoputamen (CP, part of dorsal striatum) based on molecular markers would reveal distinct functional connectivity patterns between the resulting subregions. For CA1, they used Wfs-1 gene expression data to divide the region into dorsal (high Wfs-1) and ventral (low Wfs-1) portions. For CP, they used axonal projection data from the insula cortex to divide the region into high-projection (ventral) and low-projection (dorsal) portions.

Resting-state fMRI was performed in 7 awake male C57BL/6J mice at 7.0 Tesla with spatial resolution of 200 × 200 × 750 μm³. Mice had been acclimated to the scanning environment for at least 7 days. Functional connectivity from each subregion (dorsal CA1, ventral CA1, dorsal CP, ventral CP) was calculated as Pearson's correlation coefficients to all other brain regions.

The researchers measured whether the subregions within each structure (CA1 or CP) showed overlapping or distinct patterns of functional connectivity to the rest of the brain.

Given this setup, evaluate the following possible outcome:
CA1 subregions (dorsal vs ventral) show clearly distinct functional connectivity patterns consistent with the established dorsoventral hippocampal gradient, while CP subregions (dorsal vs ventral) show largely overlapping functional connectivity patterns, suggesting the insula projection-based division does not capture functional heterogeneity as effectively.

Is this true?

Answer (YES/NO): NO